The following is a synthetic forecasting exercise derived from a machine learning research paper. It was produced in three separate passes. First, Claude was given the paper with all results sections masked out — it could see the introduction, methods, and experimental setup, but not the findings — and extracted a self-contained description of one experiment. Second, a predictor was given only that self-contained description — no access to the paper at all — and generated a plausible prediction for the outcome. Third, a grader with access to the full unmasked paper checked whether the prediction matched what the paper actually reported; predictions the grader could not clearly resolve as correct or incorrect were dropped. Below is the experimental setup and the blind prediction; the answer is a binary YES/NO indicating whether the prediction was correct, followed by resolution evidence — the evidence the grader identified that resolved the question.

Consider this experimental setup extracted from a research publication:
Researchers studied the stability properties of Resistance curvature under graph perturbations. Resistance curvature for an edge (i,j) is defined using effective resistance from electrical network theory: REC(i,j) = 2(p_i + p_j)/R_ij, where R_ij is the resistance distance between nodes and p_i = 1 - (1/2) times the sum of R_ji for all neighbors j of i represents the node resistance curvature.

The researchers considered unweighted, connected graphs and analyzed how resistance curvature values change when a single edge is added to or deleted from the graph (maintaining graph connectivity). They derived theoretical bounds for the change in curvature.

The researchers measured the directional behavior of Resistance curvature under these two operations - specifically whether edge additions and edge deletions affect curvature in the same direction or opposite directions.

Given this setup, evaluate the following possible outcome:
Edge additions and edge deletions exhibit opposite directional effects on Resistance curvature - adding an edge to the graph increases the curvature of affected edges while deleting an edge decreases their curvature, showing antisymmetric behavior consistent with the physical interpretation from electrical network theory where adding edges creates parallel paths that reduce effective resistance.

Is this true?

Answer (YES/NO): YES